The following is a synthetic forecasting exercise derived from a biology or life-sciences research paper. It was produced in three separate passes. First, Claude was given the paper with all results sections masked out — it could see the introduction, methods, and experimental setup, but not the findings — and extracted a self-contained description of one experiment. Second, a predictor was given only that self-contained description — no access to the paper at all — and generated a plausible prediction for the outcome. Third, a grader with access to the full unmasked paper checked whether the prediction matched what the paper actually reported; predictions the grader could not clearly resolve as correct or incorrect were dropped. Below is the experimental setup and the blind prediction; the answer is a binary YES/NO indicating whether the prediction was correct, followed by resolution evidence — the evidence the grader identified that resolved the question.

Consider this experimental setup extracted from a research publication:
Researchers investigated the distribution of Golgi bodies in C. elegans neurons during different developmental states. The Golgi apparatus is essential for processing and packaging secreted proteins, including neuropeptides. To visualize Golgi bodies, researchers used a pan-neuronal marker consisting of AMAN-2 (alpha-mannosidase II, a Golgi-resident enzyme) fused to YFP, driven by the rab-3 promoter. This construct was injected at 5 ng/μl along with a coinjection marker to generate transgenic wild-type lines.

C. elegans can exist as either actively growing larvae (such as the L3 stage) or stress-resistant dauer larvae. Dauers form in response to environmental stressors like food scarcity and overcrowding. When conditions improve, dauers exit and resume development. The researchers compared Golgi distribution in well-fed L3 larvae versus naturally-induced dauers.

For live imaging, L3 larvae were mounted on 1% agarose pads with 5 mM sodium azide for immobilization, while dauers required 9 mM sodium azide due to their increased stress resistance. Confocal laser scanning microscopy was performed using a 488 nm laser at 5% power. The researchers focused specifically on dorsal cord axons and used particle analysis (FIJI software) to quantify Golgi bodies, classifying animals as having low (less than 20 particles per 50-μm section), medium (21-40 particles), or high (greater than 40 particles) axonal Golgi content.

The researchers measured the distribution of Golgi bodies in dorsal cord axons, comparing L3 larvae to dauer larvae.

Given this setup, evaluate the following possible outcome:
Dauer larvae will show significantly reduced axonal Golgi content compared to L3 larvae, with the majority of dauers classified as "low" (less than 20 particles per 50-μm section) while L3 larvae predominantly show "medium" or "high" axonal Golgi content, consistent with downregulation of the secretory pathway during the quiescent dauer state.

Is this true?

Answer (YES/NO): NO